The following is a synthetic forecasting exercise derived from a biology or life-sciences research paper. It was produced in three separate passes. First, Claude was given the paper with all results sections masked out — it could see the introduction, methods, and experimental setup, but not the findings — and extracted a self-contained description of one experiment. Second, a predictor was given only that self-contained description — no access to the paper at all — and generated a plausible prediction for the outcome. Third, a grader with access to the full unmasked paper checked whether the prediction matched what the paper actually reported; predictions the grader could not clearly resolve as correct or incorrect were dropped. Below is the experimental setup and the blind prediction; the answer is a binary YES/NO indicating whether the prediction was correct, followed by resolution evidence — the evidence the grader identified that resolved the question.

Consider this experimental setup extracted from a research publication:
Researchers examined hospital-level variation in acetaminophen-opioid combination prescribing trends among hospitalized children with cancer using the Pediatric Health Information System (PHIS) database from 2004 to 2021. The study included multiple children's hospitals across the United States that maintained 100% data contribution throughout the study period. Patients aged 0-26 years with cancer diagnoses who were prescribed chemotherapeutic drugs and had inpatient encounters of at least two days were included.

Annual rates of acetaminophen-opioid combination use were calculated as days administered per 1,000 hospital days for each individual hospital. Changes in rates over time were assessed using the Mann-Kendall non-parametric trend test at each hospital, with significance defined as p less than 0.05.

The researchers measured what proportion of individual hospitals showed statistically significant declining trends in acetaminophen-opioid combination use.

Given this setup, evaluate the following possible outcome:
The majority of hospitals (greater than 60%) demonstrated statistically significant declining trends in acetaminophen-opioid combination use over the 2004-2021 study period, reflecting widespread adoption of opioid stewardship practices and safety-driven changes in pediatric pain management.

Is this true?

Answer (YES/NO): YES